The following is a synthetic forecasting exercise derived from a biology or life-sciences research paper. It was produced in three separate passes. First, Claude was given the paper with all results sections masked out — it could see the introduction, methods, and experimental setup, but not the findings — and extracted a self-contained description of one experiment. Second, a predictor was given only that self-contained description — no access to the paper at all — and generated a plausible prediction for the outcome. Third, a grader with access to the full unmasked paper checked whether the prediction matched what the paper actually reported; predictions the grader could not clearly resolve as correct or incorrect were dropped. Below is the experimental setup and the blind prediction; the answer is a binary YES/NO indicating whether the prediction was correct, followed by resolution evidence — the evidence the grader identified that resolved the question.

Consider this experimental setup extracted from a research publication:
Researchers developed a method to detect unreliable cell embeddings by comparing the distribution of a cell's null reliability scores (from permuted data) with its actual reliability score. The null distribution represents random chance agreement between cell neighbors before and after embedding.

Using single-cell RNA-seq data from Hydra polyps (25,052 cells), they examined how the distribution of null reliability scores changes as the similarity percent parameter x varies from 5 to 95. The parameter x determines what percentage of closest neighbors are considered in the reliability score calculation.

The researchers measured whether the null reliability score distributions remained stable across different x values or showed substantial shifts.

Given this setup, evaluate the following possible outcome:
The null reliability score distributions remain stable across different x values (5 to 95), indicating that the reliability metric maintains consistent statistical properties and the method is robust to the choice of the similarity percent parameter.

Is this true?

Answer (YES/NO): YES